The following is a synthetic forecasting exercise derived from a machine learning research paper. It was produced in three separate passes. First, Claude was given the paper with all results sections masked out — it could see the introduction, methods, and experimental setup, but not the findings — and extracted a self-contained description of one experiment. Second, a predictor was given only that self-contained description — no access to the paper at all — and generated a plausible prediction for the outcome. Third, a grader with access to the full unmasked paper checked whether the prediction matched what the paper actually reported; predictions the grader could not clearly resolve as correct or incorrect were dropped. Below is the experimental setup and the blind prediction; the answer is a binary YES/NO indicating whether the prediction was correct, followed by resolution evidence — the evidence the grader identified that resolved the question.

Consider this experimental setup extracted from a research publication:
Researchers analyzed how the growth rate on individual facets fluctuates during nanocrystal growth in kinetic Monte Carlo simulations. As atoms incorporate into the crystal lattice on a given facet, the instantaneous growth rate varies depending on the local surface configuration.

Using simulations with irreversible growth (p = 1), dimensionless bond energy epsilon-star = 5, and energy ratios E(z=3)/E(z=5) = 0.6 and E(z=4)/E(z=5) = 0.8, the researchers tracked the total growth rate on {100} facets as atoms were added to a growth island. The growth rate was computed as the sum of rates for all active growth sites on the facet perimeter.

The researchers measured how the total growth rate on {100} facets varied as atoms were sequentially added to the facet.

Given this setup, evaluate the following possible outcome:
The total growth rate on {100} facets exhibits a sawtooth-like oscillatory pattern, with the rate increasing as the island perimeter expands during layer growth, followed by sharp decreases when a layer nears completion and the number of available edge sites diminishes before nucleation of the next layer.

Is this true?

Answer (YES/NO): NO